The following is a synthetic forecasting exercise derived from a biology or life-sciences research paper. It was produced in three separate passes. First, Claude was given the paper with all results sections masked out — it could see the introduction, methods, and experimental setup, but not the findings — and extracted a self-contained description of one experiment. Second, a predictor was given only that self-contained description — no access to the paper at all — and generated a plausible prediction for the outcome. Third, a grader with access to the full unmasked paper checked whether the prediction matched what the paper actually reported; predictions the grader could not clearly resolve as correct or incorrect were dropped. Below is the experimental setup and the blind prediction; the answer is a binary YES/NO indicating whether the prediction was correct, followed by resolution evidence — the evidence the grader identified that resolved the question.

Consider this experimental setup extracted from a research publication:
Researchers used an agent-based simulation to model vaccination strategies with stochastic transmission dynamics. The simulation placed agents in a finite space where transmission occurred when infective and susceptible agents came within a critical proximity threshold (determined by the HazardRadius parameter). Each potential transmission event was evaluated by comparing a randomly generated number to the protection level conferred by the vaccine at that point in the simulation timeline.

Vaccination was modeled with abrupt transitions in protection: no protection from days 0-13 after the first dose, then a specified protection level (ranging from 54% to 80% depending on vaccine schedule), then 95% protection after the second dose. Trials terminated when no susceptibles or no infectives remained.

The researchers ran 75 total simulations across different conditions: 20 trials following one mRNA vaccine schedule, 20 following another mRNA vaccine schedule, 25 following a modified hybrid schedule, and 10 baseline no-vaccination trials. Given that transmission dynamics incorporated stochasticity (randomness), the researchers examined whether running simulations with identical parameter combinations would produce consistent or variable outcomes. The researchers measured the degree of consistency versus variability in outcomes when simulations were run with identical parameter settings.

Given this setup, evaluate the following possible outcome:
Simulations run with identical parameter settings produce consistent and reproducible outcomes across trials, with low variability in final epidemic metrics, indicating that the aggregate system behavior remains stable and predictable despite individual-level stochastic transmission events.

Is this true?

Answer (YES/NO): NO